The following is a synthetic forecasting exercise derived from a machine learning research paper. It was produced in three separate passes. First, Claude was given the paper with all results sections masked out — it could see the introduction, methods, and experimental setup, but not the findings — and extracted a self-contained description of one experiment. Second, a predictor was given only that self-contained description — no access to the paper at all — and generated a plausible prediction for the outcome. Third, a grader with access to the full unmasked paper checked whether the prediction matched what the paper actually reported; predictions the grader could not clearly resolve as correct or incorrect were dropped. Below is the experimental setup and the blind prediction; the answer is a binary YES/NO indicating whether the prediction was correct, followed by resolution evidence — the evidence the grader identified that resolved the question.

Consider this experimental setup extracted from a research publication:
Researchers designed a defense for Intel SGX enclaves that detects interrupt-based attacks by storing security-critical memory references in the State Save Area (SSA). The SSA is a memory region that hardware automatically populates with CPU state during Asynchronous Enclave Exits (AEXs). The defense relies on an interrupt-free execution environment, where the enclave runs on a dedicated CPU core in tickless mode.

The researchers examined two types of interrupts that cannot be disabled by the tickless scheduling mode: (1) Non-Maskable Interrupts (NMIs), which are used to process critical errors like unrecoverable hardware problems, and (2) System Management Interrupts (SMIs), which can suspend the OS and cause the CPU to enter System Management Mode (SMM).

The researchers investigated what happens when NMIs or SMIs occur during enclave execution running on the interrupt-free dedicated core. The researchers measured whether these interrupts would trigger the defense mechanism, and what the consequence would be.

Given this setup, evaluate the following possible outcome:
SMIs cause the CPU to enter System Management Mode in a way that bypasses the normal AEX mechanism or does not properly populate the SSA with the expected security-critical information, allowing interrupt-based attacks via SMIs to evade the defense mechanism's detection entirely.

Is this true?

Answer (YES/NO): NO